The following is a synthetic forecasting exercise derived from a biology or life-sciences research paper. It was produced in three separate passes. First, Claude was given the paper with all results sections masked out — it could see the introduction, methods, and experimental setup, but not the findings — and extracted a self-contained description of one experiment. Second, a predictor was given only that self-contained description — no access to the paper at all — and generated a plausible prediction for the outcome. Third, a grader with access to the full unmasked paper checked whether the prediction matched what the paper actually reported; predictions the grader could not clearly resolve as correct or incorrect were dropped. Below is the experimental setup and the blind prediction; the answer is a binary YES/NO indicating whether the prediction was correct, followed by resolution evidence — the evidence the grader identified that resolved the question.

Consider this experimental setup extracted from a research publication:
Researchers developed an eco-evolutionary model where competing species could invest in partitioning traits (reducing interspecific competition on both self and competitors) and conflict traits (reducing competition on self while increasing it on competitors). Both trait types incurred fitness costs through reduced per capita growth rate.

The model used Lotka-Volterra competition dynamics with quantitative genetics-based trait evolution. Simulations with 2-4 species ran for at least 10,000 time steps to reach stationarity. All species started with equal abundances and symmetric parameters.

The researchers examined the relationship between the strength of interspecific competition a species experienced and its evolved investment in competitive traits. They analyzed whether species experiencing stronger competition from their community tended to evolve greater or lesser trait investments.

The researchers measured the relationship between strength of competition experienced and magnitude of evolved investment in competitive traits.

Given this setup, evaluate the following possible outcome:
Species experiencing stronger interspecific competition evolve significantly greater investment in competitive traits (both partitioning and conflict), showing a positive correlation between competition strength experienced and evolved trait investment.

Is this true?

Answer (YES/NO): YES